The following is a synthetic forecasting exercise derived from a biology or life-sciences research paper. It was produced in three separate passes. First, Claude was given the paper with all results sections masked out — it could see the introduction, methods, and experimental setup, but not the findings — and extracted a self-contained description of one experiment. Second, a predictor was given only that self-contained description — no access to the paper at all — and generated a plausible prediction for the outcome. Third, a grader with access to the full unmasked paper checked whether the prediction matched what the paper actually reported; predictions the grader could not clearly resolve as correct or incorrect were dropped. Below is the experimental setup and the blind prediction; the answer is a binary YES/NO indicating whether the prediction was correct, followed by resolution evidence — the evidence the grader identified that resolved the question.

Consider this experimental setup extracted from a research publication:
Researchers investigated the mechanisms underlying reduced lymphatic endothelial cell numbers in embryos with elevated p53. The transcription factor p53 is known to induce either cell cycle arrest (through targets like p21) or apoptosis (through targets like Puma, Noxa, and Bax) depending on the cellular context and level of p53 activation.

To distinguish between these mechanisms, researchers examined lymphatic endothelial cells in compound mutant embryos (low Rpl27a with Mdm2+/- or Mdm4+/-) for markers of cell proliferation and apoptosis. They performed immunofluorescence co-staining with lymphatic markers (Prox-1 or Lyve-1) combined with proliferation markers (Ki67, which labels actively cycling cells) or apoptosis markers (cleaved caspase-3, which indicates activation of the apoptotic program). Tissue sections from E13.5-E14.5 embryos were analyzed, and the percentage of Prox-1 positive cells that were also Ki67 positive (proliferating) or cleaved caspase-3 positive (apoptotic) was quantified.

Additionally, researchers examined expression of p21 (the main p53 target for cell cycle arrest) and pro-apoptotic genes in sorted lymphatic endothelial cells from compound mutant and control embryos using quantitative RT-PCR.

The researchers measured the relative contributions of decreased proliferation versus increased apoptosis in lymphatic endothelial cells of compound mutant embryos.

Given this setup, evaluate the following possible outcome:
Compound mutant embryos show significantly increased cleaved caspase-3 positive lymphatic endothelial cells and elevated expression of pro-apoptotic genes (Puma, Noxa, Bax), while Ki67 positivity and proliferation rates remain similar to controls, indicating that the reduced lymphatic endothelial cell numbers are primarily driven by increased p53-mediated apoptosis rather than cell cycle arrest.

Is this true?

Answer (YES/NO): NO